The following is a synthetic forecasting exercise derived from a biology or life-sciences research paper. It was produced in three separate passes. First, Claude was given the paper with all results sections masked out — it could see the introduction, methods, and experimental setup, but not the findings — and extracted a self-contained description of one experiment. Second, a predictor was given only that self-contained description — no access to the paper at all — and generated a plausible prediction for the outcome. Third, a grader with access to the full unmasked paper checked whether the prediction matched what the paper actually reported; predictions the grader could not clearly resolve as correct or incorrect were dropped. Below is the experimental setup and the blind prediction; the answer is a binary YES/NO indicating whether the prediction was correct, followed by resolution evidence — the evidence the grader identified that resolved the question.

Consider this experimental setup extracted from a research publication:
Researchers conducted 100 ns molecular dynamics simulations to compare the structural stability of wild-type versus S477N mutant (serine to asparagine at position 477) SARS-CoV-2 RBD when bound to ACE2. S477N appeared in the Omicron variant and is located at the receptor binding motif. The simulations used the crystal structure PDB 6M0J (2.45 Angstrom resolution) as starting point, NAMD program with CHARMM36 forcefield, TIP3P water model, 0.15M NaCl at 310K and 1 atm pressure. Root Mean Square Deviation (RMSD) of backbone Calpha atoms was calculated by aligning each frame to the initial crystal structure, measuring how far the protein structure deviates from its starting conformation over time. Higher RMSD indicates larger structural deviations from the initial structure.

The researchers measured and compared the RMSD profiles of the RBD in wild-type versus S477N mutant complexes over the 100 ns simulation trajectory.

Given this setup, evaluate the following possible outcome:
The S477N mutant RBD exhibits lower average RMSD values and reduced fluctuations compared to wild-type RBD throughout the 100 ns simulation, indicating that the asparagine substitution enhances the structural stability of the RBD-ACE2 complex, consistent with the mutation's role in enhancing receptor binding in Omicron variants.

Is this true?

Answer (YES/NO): NO